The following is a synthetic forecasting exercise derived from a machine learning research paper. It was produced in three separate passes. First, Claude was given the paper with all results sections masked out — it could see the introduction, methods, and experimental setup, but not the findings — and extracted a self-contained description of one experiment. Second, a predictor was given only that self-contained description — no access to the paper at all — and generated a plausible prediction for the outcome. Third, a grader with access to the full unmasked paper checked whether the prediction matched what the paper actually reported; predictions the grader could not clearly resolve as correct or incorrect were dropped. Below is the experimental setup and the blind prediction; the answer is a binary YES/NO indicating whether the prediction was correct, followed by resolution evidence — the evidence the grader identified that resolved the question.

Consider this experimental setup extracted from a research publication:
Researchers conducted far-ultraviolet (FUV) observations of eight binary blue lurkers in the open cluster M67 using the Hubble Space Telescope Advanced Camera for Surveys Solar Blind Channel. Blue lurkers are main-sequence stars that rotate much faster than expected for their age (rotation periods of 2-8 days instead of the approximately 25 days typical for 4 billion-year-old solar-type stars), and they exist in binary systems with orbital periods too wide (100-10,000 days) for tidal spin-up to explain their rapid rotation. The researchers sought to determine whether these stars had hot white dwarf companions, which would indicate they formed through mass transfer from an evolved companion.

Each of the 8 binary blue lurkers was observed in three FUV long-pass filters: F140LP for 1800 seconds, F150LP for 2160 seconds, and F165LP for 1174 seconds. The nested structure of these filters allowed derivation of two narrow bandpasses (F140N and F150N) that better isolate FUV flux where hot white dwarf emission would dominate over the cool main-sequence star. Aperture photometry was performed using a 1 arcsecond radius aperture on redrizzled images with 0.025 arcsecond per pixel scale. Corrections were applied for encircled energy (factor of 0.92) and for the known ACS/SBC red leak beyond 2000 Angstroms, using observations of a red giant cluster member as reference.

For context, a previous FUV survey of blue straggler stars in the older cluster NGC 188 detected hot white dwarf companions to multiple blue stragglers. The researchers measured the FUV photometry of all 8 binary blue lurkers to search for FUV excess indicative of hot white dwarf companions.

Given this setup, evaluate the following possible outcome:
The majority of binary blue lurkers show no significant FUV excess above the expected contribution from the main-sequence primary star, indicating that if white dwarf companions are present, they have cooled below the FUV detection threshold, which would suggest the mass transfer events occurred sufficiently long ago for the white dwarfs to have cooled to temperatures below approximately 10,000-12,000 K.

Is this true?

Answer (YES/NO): YES